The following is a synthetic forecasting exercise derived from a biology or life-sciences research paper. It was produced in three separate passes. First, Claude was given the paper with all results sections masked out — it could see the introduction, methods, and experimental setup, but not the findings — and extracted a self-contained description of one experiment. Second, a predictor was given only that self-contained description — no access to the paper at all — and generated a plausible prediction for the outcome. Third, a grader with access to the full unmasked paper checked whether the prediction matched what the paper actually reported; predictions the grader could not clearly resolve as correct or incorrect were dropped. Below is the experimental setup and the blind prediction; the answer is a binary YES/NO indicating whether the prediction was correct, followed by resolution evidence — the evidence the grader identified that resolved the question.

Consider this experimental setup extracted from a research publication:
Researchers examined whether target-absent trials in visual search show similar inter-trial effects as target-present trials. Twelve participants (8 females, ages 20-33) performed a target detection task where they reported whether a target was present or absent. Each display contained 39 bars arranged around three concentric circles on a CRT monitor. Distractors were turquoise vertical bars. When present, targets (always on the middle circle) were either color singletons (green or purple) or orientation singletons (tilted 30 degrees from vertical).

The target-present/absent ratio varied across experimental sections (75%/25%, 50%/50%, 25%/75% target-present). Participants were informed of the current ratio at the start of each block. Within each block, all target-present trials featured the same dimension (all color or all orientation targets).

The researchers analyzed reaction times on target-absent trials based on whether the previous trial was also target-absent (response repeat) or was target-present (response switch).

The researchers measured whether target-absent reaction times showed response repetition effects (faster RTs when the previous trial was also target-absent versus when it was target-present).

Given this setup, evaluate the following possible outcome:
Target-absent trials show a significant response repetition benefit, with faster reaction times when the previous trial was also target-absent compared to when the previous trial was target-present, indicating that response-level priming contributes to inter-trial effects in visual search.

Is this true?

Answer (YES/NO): YES